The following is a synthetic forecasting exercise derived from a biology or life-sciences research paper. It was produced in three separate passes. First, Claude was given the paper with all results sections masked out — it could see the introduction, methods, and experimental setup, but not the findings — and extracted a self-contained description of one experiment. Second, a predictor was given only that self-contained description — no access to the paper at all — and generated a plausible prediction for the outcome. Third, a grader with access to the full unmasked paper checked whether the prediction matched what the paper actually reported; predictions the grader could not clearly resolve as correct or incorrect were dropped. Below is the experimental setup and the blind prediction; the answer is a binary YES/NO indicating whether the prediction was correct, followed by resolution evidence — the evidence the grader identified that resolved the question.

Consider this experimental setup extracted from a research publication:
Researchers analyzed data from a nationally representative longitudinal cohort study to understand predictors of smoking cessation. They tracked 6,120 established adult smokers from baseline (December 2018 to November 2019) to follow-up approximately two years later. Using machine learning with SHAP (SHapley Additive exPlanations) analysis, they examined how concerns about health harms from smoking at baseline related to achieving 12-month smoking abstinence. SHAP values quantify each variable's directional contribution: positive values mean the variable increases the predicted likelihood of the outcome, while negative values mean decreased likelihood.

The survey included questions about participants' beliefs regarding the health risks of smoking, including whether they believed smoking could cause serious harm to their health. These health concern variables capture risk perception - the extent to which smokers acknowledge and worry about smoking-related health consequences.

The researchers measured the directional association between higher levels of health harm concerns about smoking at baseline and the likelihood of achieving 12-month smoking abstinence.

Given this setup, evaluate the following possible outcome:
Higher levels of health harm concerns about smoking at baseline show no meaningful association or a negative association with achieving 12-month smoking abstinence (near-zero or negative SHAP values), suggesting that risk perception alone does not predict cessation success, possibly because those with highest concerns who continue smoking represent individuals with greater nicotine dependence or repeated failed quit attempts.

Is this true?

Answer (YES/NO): NO